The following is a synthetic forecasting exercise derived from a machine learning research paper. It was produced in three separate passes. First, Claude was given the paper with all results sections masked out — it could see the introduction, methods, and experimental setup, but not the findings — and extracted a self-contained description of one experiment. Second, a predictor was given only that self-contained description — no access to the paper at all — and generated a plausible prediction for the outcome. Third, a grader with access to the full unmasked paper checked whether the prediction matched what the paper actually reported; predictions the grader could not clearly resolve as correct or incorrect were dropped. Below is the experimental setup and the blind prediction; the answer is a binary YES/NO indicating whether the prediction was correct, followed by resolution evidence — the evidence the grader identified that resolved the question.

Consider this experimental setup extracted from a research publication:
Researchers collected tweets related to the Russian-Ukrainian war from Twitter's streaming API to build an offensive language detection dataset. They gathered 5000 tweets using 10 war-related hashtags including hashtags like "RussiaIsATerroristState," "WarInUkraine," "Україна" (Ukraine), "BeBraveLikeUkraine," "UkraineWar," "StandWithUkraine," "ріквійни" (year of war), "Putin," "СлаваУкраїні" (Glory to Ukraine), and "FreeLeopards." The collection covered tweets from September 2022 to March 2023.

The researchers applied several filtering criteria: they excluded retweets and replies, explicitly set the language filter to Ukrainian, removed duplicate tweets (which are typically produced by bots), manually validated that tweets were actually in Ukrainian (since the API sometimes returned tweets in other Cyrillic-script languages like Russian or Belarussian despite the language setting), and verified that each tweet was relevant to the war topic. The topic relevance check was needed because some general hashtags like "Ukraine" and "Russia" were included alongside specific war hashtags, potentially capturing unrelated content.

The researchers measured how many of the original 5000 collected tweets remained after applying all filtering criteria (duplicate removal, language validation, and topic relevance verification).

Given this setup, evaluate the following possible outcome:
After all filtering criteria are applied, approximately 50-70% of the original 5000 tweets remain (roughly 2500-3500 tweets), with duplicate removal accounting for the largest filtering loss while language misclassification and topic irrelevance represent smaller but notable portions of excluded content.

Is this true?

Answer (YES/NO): NO